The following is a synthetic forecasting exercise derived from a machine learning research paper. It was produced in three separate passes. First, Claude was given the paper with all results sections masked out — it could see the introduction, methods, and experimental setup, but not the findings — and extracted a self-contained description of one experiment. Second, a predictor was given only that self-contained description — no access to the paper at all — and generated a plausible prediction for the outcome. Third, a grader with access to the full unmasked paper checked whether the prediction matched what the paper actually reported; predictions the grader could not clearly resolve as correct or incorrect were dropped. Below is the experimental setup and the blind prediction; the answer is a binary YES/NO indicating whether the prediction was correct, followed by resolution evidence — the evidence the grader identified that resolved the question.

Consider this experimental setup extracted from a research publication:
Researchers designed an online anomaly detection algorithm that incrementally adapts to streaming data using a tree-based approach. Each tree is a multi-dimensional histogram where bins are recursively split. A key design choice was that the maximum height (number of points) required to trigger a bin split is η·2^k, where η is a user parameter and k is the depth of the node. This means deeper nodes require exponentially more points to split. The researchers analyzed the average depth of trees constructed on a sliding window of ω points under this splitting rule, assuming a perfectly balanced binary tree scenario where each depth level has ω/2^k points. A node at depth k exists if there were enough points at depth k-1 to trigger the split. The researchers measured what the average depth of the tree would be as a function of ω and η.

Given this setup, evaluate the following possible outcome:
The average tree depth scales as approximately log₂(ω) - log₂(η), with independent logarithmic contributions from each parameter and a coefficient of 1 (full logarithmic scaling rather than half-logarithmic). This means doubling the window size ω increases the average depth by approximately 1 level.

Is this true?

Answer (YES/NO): NO